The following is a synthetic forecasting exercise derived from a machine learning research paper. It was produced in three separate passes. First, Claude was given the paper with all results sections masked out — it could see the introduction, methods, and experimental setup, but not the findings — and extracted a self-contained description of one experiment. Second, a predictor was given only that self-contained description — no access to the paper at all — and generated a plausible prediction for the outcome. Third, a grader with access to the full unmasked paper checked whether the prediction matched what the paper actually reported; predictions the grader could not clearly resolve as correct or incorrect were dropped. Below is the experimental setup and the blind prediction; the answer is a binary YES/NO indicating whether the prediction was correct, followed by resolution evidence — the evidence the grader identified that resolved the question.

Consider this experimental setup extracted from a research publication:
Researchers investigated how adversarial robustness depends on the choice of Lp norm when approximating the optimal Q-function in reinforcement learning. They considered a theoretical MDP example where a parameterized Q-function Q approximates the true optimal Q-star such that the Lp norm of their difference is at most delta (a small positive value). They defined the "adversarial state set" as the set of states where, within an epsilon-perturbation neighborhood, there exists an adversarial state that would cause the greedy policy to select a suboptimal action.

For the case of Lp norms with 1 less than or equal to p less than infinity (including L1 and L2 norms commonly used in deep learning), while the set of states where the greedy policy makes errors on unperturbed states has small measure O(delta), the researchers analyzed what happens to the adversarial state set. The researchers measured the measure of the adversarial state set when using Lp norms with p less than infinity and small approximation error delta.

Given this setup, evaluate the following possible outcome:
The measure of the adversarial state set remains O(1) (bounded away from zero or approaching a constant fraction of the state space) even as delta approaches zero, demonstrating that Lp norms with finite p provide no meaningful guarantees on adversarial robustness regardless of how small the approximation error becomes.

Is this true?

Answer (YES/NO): YES